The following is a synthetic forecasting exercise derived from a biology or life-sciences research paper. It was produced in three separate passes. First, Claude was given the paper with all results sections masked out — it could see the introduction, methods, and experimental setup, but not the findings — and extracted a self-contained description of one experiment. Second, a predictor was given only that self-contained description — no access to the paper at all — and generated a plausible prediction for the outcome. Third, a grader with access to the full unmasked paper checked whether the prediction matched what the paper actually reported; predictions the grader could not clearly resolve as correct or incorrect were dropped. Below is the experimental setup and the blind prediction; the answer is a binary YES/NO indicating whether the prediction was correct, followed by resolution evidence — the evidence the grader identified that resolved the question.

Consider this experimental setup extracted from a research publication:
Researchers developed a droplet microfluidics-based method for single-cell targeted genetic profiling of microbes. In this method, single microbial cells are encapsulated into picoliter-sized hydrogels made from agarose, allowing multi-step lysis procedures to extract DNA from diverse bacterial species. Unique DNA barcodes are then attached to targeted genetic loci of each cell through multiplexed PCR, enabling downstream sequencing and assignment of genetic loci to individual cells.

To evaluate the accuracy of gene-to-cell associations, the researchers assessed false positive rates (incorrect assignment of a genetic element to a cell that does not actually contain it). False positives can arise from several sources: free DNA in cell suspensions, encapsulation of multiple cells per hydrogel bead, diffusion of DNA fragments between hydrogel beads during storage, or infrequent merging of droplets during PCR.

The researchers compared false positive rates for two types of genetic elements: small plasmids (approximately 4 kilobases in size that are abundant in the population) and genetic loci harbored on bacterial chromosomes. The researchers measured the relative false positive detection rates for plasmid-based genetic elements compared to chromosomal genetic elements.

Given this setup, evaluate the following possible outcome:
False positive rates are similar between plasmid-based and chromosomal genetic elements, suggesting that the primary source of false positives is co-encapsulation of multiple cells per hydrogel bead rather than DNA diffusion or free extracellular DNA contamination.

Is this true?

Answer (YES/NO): NO